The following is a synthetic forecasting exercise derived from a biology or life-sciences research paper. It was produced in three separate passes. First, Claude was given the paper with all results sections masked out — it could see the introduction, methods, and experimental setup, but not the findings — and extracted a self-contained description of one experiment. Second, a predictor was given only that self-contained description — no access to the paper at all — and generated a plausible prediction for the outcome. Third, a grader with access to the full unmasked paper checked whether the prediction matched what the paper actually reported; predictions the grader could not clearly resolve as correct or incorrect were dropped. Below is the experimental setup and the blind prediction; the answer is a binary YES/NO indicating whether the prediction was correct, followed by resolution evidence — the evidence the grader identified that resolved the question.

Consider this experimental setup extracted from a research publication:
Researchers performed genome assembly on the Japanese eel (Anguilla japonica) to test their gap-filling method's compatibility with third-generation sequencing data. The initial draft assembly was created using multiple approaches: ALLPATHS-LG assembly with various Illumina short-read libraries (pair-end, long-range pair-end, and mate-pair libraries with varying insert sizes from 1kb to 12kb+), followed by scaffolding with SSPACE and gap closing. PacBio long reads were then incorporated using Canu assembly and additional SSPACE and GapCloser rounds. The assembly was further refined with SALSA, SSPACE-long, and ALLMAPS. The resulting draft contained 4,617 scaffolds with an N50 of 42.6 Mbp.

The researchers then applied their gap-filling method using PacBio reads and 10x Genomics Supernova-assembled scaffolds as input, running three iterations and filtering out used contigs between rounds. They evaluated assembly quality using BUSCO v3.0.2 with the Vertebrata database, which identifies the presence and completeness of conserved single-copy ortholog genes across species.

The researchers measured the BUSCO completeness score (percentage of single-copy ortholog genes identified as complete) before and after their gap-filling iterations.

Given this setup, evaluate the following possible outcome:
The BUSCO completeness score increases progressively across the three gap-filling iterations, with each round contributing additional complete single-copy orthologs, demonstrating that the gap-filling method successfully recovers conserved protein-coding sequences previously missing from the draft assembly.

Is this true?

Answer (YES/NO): NO